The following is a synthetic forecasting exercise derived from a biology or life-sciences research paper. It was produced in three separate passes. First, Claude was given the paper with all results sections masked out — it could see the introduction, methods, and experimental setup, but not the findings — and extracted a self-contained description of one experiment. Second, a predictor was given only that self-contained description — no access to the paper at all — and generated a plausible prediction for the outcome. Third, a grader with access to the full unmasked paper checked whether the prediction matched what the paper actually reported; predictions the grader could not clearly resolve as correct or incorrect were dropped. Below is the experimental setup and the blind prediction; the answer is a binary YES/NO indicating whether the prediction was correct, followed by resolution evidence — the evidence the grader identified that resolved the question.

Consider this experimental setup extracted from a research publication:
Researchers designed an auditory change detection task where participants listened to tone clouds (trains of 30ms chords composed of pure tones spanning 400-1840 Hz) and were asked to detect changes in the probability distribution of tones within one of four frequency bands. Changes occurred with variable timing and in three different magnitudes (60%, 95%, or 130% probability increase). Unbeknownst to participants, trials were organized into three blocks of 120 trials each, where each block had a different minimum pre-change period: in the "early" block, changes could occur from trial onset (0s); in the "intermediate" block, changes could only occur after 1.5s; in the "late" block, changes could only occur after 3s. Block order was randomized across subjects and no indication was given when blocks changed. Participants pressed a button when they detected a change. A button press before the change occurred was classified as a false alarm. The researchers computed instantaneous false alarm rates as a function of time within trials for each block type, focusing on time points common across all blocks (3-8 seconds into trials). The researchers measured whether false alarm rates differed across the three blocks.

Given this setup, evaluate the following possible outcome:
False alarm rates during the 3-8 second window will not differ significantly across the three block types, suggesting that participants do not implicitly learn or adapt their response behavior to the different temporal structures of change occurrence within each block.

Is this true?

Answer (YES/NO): NO